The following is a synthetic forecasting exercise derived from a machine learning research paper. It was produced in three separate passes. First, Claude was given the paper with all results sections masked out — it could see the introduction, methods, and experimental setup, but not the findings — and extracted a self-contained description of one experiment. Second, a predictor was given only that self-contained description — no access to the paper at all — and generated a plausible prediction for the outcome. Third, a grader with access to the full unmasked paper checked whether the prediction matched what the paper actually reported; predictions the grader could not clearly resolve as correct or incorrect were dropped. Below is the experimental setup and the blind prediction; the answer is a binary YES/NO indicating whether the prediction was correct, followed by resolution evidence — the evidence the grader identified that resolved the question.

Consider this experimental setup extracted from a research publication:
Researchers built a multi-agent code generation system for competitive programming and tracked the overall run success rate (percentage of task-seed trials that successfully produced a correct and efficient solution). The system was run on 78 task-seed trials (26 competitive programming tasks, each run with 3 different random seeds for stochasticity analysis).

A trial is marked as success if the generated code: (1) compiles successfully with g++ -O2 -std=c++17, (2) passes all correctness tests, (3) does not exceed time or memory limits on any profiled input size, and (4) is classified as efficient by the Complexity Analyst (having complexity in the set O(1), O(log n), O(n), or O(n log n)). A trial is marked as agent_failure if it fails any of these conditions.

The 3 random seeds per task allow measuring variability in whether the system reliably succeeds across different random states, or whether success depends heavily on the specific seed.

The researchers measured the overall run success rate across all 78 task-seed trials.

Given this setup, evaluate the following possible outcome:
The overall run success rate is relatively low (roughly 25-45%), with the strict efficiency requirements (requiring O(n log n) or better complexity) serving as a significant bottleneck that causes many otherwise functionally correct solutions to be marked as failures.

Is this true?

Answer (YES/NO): NO